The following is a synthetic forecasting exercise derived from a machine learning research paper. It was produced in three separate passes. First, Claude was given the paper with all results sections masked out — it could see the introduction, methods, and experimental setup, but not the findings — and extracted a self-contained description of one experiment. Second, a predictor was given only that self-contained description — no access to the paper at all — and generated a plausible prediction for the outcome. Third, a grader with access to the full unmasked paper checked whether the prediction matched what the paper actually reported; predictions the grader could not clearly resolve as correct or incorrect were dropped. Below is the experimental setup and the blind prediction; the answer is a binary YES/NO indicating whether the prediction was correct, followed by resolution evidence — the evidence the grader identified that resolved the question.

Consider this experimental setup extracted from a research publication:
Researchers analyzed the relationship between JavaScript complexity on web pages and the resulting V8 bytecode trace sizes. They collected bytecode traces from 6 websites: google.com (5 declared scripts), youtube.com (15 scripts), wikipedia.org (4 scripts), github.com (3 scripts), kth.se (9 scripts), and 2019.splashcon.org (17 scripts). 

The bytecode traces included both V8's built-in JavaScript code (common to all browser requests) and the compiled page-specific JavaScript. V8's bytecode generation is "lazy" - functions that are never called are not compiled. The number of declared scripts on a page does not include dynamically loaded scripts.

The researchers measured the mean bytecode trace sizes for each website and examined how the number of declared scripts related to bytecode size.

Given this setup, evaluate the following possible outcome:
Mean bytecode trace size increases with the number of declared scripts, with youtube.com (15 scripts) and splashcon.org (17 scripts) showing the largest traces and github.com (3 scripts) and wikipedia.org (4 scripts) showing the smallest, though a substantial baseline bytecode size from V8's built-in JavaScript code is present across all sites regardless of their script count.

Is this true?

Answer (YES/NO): YES